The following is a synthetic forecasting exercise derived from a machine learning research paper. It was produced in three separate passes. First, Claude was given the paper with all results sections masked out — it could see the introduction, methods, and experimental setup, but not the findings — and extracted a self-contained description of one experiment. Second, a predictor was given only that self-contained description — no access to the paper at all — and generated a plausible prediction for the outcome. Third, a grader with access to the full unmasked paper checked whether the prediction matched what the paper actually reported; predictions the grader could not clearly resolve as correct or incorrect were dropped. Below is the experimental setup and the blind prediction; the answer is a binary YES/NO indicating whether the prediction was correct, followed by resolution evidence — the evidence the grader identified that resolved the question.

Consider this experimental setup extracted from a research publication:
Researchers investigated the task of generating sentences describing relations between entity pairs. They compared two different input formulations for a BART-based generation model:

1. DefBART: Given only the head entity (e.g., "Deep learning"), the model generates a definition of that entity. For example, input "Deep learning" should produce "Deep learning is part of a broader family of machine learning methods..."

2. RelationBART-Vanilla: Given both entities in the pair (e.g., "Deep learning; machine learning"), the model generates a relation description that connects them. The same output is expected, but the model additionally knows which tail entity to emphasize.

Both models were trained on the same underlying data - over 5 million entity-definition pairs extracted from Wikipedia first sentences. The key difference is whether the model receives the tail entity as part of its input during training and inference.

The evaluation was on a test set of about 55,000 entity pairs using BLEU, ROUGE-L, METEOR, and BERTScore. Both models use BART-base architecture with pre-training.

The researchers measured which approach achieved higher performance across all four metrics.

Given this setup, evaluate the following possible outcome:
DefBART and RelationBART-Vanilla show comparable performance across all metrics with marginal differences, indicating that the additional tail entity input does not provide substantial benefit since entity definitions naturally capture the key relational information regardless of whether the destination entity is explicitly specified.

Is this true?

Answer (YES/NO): NO